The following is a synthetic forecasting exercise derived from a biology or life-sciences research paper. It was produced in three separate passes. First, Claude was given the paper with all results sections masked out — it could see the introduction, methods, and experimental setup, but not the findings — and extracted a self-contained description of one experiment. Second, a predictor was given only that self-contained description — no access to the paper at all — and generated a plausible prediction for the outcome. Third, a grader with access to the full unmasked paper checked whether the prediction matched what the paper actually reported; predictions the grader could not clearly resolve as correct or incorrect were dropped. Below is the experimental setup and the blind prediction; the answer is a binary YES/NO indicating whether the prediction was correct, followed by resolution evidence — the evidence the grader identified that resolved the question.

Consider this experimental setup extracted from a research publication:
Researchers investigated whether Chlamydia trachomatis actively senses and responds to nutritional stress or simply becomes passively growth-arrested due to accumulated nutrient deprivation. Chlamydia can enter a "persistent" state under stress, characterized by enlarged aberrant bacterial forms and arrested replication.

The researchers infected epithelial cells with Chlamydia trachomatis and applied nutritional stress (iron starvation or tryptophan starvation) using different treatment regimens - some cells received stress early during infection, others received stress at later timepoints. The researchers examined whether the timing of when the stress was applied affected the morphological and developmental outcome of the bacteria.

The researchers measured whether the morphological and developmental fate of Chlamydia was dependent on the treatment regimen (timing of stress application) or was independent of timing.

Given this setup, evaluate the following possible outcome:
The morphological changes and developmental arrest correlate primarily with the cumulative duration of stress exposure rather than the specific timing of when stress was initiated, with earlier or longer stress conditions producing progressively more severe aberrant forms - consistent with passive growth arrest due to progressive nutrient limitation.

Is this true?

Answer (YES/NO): NO